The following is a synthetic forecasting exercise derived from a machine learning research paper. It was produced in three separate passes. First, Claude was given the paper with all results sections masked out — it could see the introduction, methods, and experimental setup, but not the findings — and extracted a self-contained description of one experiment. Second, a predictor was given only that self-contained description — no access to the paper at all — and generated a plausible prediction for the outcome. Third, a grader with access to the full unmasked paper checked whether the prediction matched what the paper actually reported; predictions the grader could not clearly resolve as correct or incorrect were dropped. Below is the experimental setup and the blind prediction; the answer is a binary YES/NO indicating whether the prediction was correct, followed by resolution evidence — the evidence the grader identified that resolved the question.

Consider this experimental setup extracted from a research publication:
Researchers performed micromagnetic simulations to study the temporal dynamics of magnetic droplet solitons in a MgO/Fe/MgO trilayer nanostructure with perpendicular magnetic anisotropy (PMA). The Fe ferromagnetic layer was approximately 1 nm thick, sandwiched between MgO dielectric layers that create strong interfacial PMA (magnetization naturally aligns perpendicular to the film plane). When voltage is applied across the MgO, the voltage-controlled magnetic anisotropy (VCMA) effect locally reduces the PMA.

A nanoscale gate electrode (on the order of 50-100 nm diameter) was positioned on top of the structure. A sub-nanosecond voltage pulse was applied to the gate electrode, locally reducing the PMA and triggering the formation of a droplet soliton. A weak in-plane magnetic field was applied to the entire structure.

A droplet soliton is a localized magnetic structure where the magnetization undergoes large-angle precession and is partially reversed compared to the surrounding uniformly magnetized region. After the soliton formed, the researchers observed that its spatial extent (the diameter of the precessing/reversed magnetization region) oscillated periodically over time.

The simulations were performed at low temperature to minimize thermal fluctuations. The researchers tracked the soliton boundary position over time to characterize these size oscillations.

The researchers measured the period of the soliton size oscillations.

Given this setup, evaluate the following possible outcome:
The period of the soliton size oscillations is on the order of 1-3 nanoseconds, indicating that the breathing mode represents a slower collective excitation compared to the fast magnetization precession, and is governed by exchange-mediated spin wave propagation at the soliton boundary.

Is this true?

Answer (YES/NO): NO